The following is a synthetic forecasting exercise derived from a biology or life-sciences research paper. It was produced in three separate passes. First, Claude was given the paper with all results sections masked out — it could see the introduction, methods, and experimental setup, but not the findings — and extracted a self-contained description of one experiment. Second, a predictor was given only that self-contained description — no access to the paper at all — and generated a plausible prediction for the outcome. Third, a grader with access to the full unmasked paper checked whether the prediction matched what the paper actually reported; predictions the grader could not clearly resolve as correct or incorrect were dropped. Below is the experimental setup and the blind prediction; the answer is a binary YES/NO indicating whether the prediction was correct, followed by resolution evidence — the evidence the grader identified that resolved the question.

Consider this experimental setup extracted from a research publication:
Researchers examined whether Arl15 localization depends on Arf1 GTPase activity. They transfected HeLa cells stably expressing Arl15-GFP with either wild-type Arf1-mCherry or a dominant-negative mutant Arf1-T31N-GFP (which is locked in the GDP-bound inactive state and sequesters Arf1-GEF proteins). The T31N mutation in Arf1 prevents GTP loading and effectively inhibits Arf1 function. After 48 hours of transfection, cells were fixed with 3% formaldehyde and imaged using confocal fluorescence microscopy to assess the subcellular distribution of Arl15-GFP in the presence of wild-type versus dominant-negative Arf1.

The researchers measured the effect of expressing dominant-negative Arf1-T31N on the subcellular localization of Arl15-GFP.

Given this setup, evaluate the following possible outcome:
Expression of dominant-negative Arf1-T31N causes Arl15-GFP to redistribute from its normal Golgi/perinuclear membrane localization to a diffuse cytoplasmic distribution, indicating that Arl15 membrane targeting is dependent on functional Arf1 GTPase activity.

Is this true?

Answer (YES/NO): YES